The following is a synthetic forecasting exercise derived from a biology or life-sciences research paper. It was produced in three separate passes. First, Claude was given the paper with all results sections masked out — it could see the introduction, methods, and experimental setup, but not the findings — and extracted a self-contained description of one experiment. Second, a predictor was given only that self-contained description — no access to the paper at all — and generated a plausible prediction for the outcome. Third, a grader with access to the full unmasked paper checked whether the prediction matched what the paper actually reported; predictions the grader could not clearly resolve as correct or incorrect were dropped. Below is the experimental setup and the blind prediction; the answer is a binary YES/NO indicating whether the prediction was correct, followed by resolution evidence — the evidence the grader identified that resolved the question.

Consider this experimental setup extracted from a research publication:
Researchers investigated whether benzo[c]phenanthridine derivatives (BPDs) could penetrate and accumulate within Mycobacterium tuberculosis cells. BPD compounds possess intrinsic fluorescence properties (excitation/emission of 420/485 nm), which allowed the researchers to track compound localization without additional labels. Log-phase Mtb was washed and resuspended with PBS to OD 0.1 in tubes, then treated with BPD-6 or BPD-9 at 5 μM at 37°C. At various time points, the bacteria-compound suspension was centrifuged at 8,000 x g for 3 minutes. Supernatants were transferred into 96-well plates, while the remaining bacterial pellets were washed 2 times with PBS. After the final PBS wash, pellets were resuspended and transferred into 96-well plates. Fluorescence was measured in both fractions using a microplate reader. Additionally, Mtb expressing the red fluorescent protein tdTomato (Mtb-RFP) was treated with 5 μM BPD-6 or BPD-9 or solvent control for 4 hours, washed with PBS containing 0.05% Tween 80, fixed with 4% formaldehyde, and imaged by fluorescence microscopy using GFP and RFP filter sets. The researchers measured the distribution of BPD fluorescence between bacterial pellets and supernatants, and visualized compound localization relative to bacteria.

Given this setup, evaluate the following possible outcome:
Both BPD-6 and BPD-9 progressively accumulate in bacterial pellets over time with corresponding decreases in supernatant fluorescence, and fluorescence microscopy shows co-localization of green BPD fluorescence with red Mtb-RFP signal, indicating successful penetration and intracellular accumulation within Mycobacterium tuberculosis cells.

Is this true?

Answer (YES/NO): NO